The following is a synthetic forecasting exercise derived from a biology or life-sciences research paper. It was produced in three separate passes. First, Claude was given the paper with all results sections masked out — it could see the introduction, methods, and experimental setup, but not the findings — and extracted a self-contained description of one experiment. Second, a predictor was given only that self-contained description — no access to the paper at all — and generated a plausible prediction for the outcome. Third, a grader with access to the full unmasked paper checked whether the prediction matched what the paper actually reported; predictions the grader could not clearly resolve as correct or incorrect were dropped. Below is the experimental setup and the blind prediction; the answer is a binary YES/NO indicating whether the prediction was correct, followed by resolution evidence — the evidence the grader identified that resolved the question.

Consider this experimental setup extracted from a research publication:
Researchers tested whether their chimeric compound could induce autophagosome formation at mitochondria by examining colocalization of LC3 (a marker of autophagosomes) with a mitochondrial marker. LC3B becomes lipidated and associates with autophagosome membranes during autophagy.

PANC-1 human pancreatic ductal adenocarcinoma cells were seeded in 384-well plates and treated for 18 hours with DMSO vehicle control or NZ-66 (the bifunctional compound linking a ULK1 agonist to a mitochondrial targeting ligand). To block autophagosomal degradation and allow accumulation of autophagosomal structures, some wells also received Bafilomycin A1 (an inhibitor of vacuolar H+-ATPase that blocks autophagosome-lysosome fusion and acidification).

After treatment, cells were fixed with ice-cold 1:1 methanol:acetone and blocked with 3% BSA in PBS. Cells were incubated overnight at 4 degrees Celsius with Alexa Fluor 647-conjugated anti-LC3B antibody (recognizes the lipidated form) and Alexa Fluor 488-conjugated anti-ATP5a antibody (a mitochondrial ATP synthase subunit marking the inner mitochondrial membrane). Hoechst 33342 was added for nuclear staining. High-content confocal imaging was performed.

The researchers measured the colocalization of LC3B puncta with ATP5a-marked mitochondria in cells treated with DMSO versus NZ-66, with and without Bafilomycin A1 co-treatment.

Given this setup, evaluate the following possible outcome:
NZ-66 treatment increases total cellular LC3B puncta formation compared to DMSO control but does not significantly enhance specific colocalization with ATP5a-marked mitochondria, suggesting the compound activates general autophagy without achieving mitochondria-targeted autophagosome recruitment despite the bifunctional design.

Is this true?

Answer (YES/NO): NO